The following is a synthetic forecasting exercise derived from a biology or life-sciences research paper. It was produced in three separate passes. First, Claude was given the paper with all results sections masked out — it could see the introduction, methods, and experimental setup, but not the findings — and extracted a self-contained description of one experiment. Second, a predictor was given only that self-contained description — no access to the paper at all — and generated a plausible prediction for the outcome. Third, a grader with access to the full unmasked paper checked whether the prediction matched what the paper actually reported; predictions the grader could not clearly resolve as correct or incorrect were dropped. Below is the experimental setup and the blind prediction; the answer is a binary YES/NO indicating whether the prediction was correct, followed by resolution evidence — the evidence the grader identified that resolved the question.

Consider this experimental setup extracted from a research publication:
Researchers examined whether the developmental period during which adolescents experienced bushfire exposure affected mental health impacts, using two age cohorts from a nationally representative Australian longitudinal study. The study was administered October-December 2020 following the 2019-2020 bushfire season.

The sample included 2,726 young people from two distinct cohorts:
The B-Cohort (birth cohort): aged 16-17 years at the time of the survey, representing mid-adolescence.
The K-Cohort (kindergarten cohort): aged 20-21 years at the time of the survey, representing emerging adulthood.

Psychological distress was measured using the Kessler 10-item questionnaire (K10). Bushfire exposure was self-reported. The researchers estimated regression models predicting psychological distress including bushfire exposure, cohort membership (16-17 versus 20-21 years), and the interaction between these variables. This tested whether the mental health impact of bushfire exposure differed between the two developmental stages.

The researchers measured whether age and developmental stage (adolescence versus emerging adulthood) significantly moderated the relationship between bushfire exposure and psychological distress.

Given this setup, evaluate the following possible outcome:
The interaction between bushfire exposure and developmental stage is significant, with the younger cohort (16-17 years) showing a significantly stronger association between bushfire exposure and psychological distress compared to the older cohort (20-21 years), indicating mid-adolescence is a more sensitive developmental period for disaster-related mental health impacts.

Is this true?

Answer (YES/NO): NO